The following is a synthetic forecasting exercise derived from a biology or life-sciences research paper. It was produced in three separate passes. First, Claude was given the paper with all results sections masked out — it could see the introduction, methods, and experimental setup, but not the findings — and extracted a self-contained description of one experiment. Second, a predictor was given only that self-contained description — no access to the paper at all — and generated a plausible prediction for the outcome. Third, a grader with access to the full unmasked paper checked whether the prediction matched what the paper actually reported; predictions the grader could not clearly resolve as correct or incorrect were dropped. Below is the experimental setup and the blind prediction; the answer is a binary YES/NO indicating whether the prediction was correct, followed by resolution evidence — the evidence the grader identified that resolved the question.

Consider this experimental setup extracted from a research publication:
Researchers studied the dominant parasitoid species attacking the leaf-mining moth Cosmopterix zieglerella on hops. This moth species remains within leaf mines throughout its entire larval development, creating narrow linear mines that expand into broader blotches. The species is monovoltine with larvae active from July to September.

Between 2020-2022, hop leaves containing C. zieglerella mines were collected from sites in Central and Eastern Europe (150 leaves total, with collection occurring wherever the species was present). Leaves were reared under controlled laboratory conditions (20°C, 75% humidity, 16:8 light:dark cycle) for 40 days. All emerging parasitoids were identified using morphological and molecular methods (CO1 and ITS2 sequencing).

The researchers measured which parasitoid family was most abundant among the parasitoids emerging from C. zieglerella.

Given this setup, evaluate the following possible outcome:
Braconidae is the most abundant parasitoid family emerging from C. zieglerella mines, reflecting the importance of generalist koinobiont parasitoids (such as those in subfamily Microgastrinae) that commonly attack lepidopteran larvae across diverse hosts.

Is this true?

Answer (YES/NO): NO